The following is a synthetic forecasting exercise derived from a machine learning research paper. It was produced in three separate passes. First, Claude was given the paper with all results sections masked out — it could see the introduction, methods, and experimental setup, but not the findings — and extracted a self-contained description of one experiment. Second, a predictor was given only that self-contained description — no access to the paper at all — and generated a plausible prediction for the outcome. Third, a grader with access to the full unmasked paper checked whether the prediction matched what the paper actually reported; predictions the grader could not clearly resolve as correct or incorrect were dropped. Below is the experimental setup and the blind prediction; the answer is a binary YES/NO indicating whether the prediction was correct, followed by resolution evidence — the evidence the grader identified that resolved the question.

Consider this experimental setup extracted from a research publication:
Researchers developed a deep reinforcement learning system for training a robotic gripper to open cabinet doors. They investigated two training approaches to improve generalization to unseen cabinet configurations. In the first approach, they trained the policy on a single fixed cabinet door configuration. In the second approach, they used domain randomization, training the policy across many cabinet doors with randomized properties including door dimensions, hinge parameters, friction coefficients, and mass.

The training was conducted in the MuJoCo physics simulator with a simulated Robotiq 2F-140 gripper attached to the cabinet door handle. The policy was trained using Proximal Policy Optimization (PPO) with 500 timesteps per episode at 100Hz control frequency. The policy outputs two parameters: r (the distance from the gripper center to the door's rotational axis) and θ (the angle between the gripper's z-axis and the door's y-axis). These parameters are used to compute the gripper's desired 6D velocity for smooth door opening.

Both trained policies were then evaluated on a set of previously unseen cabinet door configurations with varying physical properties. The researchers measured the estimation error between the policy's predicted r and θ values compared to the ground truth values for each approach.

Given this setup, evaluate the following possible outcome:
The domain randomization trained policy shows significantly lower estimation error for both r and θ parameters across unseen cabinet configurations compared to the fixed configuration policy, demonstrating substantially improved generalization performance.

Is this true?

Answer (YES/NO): YES